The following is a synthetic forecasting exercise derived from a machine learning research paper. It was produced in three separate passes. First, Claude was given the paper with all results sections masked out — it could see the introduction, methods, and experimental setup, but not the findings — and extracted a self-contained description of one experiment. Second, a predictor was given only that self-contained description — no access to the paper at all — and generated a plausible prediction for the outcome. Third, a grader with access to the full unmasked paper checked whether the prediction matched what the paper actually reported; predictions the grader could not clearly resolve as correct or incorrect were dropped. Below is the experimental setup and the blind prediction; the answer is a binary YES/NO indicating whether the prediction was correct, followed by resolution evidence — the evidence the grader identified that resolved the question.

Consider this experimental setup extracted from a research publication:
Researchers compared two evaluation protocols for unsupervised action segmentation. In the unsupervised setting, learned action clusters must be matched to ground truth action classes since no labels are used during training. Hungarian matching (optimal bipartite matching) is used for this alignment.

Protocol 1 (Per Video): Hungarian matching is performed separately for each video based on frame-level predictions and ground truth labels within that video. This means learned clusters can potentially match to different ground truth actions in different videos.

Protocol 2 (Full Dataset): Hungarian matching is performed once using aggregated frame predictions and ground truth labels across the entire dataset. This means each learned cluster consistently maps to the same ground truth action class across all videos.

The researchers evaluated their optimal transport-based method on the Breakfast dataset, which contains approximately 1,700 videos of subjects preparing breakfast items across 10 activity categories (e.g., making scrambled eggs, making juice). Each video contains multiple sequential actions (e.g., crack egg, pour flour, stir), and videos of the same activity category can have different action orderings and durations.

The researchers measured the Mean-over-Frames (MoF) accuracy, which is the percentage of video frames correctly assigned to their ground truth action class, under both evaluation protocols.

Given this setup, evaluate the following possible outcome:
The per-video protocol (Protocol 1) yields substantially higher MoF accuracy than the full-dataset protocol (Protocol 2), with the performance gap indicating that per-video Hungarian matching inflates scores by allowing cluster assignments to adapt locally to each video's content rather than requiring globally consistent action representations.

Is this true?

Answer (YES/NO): YES